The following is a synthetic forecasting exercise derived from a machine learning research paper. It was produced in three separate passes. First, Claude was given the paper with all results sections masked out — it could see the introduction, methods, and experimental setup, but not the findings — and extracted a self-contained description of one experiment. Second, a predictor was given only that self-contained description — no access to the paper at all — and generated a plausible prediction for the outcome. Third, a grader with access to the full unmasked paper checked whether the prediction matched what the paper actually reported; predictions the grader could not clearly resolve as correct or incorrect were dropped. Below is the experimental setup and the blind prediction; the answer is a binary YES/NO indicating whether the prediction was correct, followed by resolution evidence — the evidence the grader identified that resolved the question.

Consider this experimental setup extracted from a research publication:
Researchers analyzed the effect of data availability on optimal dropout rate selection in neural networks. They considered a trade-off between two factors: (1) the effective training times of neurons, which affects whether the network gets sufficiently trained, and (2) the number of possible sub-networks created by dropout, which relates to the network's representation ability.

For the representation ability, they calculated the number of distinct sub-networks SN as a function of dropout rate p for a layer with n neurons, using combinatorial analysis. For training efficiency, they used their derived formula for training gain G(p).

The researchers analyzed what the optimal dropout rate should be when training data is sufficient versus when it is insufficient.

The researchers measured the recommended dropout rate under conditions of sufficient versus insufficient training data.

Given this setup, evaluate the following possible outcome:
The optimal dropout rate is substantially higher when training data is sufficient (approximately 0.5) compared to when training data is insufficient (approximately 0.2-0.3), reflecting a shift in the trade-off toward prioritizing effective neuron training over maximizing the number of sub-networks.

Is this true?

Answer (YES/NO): NO